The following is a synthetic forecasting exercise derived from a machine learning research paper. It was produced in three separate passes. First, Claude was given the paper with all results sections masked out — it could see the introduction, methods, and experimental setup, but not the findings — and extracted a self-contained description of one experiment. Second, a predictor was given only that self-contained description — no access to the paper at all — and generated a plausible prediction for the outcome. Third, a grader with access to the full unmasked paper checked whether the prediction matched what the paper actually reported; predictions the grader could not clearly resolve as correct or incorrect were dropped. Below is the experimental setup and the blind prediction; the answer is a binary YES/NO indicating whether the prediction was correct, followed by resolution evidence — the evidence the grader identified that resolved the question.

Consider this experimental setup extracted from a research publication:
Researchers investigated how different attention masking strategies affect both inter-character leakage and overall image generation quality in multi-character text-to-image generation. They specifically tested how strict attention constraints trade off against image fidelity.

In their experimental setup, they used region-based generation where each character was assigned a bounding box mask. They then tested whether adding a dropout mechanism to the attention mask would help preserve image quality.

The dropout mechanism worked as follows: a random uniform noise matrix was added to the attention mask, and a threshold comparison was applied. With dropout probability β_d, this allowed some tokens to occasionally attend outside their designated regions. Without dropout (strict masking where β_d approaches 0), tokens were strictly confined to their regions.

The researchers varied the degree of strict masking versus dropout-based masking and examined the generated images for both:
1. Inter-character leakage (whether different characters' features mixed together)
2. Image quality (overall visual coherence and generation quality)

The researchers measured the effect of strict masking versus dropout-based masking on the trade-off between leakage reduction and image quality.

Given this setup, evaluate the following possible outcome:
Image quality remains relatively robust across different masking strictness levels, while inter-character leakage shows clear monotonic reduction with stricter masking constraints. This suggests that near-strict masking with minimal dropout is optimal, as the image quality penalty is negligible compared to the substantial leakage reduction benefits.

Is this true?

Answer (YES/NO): NO